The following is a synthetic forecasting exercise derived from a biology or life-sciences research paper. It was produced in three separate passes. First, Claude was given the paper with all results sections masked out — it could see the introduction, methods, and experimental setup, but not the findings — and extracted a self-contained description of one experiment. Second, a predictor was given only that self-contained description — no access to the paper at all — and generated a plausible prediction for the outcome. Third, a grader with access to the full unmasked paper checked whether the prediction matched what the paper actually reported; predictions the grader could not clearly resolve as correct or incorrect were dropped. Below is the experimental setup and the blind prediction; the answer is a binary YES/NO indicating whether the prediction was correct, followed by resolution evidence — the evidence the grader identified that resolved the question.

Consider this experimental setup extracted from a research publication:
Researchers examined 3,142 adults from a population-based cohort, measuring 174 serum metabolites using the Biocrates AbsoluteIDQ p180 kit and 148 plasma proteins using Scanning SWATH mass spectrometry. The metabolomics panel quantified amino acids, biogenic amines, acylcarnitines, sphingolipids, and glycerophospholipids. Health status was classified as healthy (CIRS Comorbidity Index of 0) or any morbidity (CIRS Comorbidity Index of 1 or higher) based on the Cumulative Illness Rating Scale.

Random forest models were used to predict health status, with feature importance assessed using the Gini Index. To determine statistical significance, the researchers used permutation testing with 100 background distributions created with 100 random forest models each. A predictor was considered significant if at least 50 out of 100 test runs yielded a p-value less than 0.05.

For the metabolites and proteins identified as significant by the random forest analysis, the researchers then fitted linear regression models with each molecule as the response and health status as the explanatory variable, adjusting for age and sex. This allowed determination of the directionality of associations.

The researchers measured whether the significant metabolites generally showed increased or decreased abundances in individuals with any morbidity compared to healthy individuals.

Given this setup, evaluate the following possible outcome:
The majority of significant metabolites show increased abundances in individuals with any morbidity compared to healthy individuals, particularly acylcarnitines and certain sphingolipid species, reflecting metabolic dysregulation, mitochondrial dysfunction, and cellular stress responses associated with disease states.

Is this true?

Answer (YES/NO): NO